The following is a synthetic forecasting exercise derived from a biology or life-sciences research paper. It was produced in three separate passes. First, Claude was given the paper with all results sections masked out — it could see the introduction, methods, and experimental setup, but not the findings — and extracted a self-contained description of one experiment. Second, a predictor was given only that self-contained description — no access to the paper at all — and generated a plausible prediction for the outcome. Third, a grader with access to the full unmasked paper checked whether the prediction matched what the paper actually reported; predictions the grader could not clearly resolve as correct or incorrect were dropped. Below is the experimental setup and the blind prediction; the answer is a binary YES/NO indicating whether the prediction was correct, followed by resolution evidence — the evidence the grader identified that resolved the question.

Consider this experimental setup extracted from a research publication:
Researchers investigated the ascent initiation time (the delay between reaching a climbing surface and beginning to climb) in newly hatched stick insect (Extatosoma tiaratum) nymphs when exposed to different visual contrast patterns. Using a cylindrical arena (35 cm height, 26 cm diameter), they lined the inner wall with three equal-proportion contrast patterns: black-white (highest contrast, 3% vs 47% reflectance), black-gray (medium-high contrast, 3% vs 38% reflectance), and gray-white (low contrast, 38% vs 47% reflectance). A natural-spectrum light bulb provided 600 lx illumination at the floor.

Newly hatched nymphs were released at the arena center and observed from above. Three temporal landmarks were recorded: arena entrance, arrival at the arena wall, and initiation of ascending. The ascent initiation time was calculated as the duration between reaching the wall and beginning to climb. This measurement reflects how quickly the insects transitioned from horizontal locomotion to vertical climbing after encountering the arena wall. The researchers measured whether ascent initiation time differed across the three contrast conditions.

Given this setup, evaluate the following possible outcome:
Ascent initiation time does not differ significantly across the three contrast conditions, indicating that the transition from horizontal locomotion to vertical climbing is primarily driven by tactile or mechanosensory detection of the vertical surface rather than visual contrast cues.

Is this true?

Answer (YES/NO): NO